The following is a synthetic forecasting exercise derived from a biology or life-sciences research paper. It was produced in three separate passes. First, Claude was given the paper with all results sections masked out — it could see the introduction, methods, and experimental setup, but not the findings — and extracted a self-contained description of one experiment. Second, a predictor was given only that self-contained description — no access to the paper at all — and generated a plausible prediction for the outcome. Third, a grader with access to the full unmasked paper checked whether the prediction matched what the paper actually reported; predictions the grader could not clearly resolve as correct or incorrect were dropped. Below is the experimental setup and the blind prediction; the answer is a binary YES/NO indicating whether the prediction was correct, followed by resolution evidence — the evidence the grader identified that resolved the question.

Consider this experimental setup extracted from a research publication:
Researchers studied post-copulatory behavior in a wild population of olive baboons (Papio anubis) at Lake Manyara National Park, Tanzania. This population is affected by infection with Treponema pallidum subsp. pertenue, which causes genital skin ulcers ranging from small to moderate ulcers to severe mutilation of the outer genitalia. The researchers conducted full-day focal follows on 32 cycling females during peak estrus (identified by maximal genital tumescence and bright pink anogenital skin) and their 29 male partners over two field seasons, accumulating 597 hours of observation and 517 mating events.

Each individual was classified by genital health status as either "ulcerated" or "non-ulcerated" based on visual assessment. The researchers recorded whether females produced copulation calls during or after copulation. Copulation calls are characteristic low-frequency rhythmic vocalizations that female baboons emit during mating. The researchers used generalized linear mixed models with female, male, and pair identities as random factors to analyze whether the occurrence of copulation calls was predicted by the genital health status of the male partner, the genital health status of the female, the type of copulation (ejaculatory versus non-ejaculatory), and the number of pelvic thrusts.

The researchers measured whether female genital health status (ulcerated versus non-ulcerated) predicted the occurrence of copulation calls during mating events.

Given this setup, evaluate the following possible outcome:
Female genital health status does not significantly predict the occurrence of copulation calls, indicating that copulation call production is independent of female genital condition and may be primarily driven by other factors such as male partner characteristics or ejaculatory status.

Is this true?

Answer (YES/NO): YES